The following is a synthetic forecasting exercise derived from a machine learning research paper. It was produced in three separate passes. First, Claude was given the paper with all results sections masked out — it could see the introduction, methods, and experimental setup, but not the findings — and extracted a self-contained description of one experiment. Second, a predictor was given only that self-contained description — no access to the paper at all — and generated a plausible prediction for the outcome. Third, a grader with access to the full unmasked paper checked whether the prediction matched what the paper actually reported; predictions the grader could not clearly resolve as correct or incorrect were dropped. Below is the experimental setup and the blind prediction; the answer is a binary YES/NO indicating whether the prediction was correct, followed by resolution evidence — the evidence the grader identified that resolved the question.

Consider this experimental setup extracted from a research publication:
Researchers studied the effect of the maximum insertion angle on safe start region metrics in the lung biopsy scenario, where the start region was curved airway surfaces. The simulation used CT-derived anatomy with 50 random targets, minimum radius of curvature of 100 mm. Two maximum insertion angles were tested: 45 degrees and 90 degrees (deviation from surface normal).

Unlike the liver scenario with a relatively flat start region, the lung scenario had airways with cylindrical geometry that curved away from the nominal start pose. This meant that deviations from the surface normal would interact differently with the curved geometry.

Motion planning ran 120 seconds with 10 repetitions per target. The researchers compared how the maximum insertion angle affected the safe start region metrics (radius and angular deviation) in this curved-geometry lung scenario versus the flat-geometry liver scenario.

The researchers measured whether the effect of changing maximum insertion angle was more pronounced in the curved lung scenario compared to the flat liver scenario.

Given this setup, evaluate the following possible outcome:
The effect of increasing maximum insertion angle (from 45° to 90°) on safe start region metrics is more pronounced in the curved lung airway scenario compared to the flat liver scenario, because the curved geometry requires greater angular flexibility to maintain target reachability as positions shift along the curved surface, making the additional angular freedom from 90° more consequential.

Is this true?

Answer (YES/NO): YES